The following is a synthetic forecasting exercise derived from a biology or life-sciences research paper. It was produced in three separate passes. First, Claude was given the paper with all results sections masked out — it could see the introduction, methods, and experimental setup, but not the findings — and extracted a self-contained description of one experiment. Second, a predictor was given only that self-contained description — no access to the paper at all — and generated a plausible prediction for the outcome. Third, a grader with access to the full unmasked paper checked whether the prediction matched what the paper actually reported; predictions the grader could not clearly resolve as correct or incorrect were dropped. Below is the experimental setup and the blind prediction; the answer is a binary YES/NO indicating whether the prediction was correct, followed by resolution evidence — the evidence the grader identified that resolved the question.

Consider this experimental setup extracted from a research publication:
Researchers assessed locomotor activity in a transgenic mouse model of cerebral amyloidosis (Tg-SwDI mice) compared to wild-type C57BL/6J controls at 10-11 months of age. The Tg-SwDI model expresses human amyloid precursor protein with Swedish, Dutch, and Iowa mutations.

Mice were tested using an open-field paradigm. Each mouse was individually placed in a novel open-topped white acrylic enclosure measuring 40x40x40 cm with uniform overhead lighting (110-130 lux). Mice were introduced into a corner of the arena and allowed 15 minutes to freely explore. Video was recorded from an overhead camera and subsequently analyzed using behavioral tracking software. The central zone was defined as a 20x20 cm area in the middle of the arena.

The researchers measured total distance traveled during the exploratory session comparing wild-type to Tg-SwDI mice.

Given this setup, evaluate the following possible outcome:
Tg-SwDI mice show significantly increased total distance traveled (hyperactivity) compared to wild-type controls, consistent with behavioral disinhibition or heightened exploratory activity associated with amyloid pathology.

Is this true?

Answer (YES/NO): NO